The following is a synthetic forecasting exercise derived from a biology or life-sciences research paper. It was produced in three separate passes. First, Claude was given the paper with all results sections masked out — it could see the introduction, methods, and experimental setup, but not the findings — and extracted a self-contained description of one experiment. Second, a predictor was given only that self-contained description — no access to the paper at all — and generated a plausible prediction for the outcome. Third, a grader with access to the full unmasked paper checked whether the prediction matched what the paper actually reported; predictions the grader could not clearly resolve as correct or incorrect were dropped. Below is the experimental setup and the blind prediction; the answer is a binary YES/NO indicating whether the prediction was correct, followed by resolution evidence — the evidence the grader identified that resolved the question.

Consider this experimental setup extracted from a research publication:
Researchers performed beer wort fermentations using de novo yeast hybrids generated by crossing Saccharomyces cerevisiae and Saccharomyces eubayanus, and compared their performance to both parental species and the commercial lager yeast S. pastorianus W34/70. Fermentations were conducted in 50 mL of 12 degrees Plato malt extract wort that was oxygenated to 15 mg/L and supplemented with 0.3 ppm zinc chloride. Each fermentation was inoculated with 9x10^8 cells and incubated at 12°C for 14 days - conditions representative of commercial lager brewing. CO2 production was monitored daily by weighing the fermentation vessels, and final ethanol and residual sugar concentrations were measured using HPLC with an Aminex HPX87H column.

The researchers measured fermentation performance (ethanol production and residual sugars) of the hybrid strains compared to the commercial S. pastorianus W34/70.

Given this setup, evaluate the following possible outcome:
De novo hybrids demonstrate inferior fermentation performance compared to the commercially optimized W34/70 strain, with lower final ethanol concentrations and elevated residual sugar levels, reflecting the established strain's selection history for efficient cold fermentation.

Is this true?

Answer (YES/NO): NO